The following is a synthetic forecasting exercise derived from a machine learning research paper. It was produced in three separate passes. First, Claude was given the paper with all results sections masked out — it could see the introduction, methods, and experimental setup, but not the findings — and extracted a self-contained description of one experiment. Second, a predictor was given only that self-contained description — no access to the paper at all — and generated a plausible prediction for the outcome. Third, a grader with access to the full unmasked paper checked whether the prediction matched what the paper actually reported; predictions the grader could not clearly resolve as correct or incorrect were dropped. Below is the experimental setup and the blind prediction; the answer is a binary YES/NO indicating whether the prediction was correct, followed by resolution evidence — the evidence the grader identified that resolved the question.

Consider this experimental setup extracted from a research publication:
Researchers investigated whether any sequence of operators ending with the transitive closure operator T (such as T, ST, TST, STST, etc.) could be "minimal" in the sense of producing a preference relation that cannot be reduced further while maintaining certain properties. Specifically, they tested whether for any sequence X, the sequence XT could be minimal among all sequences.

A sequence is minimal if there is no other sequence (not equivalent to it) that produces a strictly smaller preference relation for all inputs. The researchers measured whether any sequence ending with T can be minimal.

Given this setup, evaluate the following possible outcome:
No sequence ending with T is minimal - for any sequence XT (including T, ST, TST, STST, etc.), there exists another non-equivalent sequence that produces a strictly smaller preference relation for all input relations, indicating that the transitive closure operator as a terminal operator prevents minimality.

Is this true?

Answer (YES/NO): YES